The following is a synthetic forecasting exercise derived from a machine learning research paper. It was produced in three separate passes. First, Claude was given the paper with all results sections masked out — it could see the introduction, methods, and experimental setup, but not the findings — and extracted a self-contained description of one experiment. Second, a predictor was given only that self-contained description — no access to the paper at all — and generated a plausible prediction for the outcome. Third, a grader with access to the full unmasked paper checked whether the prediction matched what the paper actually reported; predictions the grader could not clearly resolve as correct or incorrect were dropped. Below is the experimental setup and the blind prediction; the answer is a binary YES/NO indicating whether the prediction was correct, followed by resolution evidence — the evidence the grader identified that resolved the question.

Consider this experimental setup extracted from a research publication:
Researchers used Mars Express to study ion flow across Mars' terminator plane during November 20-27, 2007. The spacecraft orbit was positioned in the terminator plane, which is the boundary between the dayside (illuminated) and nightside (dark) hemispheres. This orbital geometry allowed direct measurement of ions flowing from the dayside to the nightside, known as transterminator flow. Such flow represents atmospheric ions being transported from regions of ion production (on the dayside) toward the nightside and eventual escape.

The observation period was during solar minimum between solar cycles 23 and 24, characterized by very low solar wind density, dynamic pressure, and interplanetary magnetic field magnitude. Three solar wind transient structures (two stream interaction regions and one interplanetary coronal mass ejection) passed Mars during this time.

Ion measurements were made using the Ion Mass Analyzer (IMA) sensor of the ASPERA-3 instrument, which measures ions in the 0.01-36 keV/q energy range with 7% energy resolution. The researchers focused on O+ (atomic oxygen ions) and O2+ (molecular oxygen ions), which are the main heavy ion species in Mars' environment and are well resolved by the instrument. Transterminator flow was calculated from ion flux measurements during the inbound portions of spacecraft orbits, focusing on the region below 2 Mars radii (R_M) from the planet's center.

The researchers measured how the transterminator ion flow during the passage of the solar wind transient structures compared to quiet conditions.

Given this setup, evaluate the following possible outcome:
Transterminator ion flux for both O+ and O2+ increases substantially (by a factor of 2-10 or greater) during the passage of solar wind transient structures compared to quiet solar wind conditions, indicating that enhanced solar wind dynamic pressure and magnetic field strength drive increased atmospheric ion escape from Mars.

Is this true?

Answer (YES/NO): NO